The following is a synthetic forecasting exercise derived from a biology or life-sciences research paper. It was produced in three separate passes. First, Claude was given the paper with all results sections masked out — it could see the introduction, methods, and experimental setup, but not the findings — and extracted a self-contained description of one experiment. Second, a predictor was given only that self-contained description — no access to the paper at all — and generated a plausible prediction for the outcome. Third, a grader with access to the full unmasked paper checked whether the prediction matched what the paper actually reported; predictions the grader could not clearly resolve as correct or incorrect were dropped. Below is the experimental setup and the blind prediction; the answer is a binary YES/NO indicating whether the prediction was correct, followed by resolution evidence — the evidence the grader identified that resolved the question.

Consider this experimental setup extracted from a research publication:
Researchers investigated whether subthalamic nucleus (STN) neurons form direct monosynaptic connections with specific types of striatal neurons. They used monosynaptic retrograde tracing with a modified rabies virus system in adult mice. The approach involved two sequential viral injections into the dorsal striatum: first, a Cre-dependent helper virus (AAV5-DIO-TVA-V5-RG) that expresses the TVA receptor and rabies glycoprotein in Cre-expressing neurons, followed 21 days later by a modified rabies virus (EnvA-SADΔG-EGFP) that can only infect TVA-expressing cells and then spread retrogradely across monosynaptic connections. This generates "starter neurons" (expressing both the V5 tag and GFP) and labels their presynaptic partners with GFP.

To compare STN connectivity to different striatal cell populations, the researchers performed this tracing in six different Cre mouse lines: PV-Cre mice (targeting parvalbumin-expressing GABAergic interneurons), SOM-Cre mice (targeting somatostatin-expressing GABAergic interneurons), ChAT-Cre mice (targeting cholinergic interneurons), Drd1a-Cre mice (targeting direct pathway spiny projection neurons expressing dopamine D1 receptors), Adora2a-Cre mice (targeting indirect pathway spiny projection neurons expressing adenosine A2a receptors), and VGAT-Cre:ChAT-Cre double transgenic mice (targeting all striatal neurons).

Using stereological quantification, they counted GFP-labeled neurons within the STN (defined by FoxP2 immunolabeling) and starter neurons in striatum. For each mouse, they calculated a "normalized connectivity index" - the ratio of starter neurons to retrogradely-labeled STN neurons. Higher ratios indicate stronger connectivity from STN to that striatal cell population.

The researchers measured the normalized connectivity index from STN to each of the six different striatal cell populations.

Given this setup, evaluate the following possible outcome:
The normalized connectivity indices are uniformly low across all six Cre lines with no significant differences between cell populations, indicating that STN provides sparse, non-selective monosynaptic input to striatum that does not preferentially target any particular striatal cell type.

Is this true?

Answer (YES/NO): NO